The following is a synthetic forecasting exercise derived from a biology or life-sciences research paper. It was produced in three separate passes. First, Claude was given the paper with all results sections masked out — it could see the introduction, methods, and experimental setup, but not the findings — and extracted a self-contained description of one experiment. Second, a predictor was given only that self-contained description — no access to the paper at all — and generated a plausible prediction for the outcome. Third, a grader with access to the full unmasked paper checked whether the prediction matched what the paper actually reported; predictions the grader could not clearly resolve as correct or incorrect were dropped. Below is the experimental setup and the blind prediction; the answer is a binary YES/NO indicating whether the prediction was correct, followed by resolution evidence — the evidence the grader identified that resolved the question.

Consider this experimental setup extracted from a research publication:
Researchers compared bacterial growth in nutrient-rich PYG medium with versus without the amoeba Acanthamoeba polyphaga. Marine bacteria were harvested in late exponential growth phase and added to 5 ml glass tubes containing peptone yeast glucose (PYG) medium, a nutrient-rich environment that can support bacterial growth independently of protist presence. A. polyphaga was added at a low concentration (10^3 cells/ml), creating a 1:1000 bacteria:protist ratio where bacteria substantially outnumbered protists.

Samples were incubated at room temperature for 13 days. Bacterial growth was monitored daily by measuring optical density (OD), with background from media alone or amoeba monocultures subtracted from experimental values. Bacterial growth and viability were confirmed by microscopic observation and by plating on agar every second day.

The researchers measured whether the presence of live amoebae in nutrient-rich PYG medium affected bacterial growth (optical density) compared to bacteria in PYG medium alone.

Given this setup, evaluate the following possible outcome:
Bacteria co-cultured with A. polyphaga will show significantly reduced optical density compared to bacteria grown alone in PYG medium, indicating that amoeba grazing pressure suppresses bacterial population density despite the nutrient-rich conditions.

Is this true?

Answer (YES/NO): NO